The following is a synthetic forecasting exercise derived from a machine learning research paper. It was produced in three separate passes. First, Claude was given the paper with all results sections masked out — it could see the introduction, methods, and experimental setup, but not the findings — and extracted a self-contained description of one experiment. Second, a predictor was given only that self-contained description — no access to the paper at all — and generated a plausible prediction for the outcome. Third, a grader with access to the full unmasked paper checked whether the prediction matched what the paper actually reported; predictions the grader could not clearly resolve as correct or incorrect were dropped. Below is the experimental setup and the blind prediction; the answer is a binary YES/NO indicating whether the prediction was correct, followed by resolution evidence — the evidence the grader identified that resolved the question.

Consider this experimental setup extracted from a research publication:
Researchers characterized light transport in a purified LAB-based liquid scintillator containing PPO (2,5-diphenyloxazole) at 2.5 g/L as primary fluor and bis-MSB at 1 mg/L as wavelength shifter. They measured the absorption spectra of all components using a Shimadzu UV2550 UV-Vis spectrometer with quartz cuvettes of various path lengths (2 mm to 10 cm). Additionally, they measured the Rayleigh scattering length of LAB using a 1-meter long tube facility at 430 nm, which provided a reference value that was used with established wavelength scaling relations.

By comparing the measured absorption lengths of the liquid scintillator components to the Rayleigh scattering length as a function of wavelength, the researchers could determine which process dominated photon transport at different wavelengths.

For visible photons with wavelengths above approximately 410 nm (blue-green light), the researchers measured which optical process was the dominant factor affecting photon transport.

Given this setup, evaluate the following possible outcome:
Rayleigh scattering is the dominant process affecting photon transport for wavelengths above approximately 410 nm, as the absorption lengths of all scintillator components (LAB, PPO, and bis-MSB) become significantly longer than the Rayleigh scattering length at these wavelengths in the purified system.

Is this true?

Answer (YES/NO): YES